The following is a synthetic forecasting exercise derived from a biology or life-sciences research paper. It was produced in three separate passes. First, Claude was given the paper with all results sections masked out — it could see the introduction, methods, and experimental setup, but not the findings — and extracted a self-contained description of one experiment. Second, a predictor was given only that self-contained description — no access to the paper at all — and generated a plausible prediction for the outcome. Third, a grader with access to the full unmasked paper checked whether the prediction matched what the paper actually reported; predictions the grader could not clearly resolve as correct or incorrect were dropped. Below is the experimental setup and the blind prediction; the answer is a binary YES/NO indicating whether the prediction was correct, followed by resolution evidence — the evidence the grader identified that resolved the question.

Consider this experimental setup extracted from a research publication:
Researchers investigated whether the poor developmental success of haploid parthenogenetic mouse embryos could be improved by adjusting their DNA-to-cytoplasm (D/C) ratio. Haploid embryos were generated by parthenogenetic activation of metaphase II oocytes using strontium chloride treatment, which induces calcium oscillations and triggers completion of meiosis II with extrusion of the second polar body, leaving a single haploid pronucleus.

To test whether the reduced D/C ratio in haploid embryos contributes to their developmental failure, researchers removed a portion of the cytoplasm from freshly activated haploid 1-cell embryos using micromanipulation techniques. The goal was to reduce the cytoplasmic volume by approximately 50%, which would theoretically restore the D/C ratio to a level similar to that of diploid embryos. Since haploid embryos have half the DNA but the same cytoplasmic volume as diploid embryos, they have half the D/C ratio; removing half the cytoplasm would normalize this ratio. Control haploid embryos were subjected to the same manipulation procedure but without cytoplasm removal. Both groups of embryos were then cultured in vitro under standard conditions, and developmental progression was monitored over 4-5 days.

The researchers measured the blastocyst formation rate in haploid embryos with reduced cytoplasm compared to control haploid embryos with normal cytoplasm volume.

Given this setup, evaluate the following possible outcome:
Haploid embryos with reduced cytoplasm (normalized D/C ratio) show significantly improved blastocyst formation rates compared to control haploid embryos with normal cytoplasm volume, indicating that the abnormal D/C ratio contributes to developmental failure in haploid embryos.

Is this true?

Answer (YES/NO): YES